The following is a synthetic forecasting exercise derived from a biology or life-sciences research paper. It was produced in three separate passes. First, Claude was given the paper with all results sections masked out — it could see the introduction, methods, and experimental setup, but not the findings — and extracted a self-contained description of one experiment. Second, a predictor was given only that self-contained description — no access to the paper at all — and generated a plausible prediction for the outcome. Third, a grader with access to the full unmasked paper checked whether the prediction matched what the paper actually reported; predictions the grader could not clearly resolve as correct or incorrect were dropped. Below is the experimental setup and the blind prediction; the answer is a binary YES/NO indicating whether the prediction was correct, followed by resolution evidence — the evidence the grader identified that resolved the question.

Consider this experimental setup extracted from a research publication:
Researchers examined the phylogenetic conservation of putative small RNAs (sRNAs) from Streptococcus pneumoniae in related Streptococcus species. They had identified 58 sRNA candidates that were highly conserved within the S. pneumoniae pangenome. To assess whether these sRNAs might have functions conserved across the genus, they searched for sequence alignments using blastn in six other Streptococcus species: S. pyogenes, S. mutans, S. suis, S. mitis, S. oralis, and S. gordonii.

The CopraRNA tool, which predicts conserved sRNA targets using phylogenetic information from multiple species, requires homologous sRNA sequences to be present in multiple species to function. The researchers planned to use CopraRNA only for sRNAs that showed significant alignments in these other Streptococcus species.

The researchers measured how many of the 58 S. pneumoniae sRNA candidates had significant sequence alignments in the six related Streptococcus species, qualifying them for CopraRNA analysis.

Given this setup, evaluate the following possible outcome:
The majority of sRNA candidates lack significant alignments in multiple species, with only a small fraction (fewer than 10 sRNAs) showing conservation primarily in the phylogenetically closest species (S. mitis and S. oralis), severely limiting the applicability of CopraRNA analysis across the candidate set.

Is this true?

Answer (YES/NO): NO